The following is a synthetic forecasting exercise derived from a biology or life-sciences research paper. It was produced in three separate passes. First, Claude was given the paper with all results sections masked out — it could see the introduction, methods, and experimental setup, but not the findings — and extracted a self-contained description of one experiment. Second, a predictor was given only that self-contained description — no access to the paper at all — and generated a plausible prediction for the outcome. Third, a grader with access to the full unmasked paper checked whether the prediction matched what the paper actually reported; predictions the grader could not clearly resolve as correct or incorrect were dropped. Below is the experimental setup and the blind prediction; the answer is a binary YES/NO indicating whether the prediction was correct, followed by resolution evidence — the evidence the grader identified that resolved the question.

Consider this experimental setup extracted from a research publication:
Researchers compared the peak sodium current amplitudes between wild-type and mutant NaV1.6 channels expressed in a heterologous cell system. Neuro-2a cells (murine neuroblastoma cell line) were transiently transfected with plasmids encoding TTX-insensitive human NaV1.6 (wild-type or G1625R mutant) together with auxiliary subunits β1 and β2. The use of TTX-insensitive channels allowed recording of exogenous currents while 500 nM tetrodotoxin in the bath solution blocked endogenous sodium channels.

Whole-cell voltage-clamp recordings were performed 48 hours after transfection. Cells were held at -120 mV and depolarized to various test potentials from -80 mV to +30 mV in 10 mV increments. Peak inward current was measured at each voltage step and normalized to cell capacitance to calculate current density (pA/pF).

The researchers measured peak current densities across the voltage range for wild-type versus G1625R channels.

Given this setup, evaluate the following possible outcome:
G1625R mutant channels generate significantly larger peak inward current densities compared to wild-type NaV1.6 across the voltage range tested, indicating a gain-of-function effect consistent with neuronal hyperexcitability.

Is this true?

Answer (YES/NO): NO